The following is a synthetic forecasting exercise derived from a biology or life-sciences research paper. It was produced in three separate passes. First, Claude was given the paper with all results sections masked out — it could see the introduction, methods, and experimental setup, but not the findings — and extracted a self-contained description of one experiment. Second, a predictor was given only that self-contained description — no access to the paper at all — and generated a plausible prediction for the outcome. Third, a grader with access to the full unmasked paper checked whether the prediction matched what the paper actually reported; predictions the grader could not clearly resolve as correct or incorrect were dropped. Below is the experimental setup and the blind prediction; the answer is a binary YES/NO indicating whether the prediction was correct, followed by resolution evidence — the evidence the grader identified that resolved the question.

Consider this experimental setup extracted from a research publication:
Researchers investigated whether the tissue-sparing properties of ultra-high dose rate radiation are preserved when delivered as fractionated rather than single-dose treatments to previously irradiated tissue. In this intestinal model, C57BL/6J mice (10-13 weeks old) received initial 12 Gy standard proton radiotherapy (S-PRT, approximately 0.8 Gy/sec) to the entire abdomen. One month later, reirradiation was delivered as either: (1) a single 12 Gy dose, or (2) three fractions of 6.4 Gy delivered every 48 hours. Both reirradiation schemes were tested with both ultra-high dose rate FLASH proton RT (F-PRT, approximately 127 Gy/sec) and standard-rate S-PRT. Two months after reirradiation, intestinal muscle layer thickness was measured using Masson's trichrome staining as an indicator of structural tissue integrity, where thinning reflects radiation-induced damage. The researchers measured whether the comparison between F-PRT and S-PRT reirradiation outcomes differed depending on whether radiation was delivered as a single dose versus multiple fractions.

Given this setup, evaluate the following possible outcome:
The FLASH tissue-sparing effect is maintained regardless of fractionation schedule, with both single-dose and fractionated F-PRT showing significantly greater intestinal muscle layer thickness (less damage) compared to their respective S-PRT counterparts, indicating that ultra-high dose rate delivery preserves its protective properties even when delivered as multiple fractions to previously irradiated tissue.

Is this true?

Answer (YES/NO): NO